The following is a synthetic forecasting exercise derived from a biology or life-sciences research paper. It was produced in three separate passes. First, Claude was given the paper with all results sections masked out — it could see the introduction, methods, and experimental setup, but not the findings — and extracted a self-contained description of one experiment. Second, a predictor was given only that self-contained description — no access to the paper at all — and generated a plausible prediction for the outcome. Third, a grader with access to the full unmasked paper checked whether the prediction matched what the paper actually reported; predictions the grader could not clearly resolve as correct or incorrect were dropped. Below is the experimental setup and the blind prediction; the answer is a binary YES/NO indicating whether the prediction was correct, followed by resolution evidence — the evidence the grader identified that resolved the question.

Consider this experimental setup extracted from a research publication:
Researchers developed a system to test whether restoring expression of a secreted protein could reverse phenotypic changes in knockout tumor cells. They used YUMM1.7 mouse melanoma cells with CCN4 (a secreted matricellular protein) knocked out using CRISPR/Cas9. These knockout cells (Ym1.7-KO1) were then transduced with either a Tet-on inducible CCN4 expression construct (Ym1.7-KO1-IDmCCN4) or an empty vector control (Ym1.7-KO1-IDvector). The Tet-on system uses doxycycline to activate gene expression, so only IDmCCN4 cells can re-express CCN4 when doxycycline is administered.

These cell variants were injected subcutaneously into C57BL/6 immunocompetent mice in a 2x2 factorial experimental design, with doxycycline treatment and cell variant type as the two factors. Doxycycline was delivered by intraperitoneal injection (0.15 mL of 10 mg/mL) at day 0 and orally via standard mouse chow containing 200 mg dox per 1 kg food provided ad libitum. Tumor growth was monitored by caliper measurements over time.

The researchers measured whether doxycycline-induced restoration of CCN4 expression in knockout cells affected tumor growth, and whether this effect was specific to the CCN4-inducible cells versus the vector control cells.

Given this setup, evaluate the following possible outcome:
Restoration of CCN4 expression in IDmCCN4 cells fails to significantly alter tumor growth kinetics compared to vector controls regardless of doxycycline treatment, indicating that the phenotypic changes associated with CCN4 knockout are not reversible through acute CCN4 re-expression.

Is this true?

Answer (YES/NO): NO